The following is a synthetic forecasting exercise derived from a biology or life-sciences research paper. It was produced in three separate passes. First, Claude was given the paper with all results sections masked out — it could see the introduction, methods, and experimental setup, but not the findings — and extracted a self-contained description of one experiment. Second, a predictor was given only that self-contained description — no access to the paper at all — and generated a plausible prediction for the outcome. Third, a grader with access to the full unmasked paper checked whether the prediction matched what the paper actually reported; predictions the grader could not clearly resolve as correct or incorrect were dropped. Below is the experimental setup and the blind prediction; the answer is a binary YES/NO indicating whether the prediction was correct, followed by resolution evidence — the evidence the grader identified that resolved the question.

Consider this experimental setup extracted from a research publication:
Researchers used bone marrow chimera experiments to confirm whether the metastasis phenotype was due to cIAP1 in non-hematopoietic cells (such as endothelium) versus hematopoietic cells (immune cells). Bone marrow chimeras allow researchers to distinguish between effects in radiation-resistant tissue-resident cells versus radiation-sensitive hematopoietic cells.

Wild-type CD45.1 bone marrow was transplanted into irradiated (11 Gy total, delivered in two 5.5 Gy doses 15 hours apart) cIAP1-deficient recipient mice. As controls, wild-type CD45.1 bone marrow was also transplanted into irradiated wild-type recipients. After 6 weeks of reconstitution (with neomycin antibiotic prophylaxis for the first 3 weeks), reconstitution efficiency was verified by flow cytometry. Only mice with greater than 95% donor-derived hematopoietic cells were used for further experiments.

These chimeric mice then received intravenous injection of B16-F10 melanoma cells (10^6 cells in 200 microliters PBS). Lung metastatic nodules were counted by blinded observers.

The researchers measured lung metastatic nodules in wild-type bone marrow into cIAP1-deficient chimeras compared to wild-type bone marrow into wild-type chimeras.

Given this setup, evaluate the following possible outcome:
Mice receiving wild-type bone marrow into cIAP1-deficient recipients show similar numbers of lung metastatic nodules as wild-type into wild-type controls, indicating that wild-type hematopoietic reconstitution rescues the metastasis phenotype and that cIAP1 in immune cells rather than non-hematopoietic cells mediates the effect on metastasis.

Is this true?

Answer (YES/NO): NO